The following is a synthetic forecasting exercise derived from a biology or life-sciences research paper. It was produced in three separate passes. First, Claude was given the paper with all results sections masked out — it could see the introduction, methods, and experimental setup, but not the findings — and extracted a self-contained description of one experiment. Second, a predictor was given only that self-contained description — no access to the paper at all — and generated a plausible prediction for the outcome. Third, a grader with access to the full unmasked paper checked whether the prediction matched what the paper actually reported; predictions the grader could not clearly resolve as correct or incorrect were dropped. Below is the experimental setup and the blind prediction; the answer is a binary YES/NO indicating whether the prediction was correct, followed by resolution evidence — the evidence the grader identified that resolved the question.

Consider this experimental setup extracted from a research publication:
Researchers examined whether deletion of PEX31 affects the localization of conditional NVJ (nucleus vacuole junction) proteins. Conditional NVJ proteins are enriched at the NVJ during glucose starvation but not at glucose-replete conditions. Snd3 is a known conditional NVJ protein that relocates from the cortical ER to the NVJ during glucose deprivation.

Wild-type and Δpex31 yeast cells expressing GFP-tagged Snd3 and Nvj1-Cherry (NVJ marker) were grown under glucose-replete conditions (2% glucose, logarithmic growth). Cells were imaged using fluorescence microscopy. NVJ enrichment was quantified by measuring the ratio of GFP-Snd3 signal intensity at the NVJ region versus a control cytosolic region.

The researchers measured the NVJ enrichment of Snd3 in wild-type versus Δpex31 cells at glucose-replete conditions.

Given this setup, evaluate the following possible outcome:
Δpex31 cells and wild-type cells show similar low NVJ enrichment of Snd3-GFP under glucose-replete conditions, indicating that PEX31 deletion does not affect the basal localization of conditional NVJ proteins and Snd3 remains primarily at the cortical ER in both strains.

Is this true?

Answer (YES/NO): NO